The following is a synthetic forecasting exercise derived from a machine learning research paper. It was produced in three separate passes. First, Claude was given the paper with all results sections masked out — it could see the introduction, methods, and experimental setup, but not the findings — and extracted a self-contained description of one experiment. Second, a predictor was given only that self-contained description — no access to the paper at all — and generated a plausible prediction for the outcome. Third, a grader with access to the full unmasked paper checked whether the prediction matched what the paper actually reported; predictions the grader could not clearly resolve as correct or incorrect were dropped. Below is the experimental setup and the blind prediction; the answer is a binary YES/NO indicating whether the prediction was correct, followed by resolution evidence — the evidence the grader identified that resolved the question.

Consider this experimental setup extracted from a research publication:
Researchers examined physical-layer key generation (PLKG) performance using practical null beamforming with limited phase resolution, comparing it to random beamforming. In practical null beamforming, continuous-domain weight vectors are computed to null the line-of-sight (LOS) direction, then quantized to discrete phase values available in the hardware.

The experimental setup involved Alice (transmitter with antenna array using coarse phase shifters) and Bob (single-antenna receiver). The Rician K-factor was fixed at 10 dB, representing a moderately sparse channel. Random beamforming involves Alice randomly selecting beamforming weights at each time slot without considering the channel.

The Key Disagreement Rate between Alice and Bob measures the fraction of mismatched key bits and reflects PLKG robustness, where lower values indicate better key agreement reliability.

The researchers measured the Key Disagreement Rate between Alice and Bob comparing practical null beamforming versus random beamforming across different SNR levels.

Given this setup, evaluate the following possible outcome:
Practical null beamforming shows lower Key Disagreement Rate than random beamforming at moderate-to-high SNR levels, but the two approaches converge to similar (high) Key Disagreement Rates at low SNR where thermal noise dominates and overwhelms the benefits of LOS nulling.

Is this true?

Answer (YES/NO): NO